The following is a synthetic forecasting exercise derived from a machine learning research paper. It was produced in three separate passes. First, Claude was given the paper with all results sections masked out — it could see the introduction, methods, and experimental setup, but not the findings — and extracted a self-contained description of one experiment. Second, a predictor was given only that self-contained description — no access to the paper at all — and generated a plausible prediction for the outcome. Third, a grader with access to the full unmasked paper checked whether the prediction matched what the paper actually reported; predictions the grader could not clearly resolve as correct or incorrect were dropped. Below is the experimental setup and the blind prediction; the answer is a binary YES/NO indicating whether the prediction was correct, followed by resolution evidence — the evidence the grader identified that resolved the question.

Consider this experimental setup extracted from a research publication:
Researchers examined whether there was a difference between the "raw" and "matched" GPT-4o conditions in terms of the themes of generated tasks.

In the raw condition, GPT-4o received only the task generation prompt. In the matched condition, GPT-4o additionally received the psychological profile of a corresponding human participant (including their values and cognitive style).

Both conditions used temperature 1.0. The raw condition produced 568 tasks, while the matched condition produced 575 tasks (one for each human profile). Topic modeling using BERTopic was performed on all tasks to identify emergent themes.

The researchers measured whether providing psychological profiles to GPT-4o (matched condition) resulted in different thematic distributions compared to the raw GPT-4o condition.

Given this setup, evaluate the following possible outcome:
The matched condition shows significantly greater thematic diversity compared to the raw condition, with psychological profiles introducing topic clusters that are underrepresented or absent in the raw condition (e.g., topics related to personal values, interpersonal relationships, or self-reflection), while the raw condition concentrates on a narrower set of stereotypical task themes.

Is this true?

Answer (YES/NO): NO